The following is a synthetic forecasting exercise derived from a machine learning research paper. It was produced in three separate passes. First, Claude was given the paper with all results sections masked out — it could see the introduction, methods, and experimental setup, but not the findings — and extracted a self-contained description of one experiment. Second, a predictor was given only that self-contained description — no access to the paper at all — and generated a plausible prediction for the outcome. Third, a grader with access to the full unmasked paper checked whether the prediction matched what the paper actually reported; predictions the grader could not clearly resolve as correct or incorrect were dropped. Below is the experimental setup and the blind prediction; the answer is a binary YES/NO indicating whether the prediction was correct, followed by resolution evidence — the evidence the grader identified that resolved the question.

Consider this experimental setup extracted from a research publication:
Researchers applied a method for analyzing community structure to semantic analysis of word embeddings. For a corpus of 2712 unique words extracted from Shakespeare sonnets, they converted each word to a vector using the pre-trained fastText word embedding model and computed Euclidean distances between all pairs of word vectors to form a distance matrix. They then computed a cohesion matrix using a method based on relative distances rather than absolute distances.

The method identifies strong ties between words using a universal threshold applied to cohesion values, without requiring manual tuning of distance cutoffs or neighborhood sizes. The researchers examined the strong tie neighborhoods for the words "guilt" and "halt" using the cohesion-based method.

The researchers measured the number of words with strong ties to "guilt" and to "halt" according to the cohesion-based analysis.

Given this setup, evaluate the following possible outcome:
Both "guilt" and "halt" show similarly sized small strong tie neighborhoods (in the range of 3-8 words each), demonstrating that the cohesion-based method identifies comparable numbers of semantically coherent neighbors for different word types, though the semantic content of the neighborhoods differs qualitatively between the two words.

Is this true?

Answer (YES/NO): NO